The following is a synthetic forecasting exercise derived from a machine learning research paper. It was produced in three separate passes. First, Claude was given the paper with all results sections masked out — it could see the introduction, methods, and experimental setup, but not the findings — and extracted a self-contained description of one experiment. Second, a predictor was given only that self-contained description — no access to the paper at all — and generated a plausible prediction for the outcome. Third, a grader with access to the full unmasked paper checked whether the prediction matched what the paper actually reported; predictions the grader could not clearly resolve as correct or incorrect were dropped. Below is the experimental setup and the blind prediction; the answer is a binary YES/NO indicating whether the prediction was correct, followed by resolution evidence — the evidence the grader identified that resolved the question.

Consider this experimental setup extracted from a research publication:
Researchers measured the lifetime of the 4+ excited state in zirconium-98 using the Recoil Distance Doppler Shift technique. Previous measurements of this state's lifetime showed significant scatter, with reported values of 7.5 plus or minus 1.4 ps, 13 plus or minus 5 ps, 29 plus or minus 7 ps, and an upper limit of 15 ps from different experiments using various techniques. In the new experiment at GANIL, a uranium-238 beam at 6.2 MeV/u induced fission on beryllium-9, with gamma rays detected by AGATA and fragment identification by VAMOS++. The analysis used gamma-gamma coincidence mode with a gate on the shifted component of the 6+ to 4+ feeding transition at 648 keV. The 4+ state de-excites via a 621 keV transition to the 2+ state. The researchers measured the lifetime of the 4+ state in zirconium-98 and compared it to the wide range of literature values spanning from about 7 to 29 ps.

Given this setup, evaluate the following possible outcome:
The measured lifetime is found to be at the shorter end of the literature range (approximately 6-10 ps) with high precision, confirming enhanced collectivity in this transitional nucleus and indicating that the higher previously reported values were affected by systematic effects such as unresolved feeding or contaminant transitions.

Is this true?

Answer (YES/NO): NO